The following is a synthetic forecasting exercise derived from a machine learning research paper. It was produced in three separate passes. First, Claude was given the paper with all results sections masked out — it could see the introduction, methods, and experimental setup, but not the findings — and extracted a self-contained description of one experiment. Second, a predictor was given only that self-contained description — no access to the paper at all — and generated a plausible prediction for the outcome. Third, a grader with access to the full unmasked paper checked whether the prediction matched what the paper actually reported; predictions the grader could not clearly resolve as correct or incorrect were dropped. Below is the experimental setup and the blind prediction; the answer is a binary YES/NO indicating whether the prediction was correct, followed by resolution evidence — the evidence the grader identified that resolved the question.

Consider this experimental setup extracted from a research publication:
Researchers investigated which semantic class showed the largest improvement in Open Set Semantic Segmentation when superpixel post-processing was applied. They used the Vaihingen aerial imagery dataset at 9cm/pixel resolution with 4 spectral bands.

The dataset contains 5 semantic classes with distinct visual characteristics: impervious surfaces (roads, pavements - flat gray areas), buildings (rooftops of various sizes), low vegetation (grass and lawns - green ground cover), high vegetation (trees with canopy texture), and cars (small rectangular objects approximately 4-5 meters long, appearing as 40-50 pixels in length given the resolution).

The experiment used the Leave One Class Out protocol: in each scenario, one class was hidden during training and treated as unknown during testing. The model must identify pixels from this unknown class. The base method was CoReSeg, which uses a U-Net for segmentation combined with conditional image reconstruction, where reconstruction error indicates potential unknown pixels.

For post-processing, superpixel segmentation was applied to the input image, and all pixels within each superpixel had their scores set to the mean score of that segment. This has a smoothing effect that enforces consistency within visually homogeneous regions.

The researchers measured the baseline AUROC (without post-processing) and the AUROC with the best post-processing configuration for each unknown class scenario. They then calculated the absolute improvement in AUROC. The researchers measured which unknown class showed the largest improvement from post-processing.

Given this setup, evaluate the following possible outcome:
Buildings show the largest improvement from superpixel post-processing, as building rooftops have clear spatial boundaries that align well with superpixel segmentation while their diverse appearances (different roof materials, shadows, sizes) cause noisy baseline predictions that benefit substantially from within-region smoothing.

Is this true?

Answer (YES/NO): NO